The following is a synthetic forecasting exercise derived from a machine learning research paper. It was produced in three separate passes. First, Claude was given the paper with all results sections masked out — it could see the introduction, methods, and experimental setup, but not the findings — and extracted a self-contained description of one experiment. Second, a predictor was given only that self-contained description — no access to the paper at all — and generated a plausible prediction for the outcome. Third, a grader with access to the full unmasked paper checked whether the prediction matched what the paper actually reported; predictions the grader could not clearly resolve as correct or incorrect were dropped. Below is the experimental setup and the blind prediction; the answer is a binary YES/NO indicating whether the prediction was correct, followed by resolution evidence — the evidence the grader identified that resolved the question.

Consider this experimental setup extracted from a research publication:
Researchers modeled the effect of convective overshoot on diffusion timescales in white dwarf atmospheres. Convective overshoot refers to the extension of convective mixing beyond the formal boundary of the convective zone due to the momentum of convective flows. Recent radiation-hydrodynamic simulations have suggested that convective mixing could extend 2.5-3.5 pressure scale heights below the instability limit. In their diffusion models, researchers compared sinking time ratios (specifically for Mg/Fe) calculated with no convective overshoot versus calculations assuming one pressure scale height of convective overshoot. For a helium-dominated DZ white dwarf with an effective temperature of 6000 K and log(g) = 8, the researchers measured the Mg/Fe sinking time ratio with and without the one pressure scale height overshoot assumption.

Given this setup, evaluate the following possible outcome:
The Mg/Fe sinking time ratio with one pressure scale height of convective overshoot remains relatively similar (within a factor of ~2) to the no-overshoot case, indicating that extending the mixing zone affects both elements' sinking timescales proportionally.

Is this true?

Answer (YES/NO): YES